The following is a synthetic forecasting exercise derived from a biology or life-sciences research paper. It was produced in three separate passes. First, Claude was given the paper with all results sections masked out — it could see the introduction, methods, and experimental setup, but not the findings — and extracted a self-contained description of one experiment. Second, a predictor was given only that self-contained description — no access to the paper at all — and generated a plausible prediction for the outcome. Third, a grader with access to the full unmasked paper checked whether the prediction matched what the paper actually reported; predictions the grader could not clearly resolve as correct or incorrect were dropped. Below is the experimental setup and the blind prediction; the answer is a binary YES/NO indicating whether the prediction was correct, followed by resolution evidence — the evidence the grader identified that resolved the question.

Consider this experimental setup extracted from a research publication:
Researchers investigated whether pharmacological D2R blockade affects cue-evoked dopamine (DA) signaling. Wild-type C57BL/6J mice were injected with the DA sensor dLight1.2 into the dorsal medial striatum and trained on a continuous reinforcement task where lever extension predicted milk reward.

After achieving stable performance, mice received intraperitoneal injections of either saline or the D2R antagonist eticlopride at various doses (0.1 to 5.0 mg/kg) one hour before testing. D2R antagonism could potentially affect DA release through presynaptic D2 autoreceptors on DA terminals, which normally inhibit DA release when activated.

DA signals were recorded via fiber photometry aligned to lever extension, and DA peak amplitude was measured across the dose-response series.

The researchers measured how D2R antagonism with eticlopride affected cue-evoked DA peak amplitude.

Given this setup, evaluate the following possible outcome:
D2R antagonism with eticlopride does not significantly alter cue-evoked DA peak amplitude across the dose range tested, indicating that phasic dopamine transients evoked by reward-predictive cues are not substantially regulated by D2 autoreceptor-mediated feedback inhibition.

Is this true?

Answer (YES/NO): NO